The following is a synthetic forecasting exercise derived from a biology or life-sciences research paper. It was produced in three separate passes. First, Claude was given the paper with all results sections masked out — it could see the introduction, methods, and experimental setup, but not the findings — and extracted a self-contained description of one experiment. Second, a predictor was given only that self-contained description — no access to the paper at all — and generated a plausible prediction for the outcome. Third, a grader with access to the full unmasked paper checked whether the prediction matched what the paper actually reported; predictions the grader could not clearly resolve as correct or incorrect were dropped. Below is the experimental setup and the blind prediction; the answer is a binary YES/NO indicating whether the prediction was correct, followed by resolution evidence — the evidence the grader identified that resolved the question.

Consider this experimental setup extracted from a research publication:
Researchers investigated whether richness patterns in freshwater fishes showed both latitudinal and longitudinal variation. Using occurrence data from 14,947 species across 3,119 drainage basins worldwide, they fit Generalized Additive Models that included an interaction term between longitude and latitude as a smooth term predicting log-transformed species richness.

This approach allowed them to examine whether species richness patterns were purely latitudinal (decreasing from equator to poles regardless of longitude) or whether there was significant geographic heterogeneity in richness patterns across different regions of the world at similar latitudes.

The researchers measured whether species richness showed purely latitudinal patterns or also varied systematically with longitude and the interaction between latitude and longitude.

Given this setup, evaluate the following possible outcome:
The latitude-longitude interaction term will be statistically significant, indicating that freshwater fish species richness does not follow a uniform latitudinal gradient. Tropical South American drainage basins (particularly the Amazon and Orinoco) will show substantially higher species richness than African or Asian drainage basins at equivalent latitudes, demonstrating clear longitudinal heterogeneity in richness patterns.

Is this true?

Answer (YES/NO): YES